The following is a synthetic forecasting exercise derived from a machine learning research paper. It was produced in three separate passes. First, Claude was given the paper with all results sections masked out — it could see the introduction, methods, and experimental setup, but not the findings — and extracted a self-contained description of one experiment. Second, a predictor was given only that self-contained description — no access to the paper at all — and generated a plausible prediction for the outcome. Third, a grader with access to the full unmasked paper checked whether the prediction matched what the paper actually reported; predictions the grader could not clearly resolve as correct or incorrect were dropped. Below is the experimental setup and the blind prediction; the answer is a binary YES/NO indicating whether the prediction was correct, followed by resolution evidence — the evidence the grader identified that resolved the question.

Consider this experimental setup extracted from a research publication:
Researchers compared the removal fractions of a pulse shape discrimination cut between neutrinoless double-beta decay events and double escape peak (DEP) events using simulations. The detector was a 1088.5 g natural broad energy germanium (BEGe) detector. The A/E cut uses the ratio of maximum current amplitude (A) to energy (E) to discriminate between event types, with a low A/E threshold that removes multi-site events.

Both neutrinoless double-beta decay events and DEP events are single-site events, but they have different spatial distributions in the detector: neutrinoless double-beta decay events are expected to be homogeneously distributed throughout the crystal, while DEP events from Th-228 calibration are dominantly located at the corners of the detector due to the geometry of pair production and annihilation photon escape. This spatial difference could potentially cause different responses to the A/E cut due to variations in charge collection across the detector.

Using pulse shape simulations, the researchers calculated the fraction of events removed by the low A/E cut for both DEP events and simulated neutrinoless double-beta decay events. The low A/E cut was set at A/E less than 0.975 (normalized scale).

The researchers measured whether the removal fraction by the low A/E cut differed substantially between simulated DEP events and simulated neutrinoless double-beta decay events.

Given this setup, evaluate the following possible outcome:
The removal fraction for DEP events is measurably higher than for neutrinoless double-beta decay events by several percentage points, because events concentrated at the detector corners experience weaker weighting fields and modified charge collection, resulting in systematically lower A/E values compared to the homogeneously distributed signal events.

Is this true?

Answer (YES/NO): NO